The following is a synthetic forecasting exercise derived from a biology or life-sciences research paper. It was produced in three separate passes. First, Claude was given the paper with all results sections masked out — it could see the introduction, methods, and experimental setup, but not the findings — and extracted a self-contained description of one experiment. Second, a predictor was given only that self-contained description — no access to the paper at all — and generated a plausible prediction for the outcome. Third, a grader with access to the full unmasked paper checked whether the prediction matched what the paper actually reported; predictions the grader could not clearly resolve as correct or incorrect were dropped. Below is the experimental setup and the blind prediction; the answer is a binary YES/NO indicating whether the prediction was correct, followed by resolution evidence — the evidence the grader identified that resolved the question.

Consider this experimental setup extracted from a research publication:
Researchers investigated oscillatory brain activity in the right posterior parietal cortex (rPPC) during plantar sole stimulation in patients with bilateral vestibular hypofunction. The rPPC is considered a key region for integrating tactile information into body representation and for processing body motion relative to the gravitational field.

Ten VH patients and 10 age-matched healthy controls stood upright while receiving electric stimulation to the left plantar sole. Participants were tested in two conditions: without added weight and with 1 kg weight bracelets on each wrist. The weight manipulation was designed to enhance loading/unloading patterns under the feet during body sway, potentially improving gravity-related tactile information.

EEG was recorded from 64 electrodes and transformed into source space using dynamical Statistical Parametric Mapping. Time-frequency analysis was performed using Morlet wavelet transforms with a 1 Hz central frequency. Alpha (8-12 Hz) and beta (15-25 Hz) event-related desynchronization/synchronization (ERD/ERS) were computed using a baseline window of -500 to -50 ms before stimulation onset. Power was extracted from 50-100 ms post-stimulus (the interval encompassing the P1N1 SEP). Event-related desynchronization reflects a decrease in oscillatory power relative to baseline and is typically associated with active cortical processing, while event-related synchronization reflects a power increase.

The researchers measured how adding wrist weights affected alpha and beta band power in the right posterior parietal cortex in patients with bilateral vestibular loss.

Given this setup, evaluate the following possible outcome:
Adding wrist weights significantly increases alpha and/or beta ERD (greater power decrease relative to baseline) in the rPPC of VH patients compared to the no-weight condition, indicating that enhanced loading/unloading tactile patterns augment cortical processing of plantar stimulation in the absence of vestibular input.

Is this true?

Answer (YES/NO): YES